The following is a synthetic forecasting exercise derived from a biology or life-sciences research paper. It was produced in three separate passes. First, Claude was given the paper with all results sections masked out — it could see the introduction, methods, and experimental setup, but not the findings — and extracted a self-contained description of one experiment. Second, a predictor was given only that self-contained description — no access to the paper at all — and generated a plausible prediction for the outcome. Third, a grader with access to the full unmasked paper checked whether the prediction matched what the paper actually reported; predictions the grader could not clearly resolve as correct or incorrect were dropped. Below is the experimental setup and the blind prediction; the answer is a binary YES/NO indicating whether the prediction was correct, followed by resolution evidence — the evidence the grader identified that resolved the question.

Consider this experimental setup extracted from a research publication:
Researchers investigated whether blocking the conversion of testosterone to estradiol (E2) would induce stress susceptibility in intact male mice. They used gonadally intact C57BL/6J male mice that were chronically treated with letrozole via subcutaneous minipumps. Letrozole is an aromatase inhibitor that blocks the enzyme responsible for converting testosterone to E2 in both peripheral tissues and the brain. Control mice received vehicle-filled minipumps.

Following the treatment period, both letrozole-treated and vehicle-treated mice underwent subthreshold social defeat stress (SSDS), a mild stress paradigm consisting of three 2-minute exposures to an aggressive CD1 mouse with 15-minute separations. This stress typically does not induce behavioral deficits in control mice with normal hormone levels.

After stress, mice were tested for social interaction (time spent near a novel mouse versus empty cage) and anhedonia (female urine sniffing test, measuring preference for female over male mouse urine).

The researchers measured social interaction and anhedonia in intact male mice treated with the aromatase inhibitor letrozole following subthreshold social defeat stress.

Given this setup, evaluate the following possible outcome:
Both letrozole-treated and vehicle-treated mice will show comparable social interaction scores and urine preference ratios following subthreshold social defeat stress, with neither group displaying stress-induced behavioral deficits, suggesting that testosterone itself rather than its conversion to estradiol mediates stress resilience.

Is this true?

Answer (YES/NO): NO